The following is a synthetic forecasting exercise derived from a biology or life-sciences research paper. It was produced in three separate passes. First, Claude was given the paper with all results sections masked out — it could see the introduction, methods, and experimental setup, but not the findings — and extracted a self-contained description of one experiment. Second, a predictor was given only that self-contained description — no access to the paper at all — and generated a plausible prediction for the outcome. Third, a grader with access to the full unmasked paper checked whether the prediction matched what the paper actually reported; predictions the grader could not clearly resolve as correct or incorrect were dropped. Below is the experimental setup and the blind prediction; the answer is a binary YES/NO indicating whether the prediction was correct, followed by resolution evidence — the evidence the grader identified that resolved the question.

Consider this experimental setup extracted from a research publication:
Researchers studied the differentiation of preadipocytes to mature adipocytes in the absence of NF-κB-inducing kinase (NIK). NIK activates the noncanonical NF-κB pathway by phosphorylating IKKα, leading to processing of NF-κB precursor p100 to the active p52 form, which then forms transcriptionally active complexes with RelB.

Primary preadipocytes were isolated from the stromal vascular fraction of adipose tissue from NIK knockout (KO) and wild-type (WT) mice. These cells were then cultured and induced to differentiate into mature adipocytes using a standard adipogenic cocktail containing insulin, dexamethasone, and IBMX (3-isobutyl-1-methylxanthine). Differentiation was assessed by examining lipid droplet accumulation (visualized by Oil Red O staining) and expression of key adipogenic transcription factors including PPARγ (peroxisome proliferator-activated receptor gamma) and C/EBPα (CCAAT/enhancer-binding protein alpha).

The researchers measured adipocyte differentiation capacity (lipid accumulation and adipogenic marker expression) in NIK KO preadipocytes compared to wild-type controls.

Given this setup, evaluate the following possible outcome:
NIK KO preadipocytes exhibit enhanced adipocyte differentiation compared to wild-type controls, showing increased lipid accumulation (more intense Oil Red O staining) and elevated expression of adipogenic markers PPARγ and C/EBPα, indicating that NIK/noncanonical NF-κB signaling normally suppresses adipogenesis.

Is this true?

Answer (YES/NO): NO